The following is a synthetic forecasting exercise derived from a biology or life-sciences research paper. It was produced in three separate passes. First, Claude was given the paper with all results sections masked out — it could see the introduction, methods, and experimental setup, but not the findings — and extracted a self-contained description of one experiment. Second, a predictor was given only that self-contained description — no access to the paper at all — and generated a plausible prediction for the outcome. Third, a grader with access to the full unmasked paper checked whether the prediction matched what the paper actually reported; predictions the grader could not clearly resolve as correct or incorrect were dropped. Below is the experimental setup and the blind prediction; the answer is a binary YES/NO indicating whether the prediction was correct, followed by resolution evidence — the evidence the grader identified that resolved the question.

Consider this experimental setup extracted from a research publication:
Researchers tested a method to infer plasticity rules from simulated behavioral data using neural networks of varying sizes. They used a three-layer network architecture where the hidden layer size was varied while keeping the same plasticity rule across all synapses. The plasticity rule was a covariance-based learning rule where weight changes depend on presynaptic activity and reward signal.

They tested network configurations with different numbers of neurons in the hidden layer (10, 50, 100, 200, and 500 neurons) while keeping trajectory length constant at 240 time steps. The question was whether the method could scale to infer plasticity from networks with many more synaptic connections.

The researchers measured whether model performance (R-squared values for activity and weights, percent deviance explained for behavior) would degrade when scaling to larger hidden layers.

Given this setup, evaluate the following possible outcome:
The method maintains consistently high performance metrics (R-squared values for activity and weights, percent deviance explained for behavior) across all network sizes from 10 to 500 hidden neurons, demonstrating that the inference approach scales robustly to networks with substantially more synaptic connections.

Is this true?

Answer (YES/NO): YES